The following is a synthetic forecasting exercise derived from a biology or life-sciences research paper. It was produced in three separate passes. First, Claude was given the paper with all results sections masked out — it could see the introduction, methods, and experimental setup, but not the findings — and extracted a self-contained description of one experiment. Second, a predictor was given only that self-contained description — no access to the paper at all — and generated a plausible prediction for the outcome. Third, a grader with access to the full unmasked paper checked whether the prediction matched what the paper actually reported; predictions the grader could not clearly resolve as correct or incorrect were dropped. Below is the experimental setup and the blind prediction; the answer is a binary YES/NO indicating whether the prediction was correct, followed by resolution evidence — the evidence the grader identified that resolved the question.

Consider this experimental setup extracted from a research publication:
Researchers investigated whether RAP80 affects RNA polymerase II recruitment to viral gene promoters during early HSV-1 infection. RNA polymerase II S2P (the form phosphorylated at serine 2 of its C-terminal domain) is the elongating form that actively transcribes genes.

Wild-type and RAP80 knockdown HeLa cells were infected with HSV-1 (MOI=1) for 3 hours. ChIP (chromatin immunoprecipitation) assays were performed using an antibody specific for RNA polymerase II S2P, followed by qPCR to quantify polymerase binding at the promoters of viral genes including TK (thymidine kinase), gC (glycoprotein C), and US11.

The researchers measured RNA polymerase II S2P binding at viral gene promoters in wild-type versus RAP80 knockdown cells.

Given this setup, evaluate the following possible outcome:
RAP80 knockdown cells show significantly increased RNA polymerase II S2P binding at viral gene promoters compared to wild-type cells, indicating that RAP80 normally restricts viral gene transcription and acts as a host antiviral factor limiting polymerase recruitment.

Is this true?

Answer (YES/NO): YES